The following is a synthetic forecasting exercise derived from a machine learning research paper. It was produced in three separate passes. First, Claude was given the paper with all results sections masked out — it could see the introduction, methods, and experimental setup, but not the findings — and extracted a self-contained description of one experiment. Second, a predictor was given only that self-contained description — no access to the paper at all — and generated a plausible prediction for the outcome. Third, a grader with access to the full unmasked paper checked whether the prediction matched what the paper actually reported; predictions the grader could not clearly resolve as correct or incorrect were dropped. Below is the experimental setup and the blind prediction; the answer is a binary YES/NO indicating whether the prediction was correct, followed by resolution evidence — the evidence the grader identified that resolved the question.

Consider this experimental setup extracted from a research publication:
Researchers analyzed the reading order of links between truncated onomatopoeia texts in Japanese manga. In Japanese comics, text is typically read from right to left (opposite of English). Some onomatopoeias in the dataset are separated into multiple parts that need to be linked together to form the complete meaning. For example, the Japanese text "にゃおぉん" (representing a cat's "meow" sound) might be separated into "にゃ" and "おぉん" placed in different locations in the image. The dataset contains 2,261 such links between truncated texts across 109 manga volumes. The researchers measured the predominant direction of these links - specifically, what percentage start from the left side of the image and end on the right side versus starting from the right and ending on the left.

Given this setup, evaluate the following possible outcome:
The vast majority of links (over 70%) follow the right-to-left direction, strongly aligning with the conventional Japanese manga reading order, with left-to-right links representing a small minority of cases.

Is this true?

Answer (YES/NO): NO